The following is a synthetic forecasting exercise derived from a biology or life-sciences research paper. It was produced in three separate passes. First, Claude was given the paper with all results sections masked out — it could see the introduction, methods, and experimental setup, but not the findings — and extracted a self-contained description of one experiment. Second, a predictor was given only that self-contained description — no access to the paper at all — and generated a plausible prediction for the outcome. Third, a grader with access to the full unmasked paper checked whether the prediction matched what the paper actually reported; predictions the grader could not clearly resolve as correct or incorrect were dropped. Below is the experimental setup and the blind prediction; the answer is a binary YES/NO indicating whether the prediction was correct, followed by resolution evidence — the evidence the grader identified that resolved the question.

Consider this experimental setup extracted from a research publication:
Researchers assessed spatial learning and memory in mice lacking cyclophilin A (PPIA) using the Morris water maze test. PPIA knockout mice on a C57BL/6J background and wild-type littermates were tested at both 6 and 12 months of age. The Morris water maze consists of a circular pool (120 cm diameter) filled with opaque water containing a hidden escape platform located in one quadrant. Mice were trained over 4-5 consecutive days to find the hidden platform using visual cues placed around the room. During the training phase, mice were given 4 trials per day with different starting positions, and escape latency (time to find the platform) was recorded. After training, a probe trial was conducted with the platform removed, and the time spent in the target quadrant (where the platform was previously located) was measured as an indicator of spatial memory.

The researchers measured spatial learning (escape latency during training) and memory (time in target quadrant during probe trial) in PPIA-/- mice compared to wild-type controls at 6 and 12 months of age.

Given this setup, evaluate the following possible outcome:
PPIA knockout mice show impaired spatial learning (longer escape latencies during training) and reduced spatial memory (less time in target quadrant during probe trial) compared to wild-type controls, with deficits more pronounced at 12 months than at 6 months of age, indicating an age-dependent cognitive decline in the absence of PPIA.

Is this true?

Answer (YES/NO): NO